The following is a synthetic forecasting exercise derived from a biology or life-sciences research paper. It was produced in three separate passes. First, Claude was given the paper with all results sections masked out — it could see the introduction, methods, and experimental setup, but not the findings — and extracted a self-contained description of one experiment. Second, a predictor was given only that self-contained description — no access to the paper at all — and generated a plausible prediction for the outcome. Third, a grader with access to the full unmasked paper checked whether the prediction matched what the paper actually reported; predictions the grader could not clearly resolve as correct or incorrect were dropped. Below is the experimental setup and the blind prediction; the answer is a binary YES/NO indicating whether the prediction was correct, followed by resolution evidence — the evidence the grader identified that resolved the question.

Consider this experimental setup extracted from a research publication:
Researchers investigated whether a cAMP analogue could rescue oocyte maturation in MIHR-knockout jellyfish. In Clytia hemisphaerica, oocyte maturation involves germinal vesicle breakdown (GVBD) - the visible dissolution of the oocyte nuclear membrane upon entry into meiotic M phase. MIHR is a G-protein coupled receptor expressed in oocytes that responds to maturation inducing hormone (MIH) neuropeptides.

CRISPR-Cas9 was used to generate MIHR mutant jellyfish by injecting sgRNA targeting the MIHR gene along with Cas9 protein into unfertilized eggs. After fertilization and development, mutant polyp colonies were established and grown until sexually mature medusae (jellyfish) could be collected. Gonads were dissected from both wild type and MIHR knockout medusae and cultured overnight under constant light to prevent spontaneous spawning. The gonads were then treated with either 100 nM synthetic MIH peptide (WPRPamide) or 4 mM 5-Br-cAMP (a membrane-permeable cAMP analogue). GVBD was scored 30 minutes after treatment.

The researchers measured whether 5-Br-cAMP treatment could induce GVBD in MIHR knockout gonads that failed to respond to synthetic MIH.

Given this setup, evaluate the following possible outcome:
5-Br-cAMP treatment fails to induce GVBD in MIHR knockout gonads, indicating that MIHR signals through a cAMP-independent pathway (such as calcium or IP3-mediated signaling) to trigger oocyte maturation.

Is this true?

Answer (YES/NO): NO